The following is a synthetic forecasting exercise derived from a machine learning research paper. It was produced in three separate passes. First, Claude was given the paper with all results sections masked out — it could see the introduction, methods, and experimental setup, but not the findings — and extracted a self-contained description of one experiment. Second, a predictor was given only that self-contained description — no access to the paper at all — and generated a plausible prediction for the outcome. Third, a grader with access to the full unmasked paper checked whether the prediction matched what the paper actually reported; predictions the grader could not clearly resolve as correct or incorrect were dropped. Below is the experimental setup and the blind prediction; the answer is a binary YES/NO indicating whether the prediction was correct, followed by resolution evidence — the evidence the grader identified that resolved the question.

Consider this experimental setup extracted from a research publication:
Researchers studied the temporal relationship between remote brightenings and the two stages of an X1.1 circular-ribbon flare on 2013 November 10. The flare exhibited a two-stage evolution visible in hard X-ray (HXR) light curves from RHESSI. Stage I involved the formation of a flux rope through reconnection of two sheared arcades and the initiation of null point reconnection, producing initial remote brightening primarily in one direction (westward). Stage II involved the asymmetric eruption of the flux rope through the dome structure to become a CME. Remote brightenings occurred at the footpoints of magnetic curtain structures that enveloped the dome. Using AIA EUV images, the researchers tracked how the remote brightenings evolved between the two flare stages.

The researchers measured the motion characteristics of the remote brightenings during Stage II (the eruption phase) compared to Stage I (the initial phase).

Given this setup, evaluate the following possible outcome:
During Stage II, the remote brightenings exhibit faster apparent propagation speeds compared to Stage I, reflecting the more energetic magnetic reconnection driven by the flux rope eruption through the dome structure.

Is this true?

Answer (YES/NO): YES